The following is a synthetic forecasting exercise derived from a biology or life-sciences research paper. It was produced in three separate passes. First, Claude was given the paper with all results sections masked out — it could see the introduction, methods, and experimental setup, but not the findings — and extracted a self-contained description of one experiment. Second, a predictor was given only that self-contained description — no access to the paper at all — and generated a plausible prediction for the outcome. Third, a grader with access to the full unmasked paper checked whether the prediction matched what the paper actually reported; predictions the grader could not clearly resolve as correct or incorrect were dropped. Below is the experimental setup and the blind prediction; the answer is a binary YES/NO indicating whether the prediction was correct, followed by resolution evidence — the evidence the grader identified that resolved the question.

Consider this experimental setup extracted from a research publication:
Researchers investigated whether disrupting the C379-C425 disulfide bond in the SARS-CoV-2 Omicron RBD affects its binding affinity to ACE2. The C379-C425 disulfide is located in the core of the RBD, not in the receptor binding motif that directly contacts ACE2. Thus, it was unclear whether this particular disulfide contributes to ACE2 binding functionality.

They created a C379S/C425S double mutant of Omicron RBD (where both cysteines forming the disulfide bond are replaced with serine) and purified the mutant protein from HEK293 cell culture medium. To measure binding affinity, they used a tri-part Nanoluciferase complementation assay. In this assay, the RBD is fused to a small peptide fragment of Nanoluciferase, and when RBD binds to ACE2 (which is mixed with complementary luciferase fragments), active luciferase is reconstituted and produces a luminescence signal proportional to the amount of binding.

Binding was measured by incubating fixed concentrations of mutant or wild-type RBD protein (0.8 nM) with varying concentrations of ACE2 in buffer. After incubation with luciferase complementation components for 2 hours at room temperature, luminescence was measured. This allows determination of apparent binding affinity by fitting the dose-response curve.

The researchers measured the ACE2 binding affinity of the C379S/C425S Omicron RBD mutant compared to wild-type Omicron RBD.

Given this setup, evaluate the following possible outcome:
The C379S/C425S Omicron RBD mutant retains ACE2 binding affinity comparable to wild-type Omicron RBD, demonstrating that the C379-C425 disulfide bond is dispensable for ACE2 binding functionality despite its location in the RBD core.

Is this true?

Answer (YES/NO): NO